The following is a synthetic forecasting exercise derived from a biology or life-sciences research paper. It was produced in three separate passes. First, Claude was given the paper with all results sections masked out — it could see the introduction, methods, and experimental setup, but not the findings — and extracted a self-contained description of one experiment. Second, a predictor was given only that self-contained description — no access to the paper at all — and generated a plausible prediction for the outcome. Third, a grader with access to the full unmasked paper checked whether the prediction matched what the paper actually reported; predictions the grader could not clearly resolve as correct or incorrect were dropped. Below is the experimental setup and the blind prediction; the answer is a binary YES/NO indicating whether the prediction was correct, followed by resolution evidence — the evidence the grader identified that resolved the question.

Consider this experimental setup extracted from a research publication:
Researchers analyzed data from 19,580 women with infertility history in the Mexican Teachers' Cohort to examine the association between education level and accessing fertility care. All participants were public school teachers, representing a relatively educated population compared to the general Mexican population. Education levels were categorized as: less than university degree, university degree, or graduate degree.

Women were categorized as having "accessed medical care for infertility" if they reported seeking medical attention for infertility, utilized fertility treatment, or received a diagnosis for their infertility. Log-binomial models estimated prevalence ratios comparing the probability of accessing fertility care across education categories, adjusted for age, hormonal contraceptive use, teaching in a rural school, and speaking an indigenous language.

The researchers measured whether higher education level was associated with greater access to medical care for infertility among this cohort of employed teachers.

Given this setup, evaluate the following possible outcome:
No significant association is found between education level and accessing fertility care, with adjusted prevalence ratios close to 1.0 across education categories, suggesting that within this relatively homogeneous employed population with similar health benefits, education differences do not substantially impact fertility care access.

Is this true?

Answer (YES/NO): NO